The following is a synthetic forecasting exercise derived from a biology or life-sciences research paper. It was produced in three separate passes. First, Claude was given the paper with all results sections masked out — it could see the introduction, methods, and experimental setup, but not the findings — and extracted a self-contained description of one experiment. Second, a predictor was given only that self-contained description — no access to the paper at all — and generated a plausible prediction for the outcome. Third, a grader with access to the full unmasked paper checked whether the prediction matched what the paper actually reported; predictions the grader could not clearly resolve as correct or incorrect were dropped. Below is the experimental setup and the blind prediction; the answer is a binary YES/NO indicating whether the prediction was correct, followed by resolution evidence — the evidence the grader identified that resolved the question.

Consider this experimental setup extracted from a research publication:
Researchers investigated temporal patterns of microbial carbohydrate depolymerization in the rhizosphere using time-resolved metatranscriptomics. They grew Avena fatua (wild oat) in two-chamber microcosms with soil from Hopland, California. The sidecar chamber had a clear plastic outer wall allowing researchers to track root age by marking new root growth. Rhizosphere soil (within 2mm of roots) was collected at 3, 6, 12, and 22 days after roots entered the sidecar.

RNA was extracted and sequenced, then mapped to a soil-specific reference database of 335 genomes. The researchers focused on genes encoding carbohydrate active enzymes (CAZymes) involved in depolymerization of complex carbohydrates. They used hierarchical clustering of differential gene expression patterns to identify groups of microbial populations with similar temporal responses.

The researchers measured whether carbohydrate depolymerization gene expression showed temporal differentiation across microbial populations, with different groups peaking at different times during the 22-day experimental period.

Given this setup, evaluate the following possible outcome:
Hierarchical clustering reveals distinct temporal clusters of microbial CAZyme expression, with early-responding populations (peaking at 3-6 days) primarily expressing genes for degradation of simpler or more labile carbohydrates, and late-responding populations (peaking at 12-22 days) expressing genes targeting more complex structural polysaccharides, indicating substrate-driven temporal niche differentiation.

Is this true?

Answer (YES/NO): NO